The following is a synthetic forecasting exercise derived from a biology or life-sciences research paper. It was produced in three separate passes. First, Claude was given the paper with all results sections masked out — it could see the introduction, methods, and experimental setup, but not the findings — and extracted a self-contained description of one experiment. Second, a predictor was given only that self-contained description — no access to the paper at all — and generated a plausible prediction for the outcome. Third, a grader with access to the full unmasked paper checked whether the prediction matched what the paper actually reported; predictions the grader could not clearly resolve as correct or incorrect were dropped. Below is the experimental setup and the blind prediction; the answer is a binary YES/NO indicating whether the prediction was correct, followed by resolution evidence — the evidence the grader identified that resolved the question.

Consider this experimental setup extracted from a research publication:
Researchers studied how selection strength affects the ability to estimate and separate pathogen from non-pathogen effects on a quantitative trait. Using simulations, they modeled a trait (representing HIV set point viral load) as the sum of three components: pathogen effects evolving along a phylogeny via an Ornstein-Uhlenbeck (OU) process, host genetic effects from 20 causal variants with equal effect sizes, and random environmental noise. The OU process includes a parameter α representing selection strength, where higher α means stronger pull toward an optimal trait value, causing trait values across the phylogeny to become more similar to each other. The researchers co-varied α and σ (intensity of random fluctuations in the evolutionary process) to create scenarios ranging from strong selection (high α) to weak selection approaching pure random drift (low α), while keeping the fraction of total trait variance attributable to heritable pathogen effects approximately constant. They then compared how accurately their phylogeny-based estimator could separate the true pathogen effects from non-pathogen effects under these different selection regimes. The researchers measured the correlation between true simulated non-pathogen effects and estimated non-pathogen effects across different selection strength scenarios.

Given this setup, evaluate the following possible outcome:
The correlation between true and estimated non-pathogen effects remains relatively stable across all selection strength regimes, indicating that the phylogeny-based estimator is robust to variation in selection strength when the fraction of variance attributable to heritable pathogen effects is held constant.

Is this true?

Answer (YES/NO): NO